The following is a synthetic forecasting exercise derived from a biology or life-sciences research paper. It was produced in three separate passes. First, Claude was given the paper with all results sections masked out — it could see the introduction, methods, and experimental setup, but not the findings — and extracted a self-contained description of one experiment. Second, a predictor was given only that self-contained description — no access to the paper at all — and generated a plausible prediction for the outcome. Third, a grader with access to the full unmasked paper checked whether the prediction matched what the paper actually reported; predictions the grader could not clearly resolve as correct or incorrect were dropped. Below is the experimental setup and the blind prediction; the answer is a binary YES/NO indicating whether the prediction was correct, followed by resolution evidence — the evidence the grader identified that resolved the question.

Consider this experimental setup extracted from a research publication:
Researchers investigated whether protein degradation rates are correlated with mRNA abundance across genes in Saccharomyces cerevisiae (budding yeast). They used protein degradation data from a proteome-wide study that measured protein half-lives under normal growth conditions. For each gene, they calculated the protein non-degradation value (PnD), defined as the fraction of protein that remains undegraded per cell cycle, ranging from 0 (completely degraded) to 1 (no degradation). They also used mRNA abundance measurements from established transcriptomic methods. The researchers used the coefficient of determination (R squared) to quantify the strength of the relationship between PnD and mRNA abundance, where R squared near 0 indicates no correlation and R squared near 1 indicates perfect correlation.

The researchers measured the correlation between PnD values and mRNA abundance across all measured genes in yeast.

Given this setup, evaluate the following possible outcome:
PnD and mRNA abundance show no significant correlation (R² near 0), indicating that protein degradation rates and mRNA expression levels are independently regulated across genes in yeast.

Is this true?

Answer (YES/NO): YES